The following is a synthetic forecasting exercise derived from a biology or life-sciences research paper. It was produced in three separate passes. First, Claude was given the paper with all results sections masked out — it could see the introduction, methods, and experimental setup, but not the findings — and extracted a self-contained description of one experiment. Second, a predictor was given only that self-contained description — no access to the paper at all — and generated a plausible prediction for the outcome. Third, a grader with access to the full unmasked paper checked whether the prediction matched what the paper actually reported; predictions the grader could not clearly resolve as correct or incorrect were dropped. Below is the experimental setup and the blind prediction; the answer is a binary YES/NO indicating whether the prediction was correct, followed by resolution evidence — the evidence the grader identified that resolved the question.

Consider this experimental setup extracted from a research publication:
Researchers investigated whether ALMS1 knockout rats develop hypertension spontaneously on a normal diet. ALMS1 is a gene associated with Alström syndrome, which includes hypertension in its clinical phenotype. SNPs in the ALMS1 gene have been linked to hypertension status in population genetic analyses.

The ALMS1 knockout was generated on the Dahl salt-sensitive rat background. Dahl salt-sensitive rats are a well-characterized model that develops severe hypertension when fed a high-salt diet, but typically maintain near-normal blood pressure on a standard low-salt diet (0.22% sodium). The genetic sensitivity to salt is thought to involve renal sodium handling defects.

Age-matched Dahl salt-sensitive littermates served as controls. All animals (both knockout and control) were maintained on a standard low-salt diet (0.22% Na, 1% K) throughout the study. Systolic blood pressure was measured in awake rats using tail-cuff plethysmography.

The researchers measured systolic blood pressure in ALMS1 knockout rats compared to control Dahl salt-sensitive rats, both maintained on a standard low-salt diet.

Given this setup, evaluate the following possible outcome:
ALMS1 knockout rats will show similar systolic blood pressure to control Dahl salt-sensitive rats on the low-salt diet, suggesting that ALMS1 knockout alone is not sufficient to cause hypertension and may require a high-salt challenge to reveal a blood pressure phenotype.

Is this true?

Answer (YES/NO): NO